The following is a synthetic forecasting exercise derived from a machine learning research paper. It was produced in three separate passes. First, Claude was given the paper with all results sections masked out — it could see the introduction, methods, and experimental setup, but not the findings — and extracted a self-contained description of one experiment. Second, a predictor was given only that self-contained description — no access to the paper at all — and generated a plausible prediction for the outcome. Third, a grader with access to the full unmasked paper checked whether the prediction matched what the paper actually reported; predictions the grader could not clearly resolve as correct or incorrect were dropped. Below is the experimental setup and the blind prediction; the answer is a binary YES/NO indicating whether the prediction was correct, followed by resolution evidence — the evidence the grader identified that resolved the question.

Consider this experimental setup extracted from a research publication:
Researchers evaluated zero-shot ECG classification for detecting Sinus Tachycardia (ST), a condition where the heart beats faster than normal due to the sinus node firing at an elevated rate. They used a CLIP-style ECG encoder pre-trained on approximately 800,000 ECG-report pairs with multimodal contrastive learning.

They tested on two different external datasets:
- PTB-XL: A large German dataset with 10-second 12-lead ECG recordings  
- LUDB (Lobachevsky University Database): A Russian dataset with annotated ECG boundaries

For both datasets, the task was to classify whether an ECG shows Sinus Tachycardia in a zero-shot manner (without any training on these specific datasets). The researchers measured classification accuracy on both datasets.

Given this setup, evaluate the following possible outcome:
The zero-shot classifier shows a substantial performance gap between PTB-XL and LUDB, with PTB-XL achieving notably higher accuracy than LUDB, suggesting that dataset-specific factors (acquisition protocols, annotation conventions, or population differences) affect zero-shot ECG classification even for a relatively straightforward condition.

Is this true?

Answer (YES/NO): YES